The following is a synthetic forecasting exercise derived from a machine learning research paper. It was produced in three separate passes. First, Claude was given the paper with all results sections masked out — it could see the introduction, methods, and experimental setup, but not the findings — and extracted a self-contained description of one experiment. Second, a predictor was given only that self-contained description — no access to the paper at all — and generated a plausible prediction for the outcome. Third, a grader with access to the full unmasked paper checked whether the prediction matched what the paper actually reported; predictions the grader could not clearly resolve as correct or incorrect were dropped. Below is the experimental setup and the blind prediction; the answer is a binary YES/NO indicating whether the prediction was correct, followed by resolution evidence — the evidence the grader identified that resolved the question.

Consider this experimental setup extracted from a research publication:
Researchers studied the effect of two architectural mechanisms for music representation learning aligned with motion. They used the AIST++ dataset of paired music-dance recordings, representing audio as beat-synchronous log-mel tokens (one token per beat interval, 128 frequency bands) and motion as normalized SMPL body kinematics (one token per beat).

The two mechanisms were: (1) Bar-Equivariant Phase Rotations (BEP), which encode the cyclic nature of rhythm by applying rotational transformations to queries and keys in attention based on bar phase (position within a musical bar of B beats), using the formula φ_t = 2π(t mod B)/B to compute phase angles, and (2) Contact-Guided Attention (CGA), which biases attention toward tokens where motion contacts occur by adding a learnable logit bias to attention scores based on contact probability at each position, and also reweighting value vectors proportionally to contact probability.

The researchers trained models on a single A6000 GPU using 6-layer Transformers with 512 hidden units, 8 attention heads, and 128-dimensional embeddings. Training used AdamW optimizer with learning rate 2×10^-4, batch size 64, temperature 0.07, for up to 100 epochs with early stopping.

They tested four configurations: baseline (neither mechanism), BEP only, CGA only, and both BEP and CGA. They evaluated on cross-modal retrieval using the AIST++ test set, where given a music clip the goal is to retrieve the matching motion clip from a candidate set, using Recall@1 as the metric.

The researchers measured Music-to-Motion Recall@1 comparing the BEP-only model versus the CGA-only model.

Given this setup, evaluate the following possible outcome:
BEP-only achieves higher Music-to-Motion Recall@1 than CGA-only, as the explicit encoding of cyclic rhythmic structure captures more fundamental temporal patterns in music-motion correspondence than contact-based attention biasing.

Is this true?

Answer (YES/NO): YES